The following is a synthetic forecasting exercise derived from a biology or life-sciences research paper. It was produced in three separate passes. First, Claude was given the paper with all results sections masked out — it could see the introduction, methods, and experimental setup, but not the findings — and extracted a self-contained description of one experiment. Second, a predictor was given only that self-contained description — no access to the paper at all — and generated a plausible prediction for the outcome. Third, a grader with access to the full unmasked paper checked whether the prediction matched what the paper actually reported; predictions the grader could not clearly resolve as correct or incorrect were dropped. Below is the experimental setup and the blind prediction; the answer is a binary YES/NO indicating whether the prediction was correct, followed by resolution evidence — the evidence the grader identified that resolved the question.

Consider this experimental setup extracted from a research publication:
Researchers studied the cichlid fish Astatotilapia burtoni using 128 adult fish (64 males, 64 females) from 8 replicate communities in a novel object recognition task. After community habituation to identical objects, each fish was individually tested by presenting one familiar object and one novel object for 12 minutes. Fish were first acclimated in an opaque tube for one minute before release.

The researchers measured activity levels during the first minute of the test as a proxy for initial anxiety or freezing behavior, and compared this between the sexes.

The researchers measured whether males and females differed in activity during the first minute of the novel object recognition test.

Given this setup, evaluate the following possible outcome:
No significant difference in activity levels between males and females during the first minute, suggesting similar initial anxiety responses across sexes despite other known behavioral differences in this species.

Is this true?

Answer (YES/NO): YES